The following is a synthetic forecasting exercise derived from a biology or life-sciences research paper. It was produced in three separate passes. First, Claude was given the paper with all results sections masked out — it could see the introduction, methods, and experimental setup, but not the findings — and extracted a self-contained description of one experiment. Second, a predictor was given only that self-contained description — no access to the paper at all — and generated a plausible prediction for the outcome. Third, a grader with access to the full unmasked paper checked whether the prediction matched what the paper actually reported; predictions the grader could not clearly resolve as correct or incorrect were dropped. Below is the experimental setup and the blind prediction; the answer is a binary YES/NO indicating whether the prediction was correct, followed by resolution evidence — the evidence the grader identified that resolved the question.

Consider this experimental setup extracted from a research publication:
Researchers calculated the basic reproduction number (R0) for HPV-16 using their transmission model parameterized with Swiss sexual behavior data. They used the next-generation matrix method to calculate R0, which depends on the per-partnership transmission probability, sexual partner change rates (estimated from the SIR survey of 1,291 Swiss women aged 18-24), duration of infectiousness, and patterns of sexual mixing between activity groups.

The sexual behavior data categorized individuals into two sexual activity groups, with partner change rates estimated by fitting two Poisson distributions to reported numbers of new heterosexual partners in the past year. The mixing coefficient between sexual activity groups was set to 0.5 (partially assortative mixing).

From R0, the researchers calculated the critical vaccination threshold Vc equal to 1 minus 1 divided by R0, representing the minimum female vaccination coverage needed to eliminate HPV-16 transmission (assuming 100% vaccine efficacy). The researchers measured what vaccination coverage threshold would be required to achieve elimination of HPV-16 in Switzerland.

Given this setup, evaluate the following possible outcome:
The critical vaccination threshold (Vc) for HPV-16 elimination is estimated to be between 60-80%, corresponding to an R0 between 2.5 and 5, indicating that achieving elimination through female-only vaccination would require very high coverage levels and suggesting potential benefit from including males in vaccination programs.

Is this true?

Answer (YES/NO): NO